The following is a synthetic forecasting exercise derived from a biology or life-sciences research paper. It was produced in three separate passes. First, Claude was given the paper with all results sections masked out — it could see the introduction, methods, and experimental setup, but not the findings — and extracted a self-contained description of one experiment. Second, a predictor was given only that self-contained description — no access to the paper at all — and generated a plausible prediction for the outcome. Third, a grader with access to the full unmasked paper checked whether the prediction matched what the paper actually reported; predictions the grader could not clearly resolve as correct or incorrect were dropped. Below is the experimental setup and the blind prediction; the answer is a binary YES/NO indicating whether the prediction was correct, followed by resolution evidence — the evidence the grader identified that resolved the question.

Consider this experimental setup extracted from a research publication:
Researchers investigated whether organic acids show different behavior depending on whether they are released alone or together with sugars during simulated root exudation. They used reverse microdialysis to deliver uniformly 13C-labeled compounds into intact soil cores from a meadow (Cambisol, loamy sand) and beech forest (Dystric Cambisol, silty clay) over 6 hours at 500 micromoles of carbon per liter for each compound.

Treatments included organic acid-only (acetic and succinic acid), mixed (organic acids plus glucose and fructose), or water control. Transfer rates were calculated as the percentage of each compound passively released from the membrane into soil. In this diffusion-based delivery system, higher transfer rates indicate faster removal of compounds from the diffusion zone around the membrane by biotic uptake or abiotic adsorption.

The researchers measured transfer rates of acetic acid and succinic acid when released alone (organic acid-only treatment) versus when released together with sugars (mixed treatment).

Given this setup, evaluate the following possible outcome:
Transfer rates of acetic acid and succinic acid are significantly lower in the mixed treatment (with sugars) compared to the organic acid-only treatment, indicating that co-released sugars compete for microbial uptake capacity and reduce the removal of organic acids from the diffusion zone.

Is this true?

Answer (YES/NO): NO